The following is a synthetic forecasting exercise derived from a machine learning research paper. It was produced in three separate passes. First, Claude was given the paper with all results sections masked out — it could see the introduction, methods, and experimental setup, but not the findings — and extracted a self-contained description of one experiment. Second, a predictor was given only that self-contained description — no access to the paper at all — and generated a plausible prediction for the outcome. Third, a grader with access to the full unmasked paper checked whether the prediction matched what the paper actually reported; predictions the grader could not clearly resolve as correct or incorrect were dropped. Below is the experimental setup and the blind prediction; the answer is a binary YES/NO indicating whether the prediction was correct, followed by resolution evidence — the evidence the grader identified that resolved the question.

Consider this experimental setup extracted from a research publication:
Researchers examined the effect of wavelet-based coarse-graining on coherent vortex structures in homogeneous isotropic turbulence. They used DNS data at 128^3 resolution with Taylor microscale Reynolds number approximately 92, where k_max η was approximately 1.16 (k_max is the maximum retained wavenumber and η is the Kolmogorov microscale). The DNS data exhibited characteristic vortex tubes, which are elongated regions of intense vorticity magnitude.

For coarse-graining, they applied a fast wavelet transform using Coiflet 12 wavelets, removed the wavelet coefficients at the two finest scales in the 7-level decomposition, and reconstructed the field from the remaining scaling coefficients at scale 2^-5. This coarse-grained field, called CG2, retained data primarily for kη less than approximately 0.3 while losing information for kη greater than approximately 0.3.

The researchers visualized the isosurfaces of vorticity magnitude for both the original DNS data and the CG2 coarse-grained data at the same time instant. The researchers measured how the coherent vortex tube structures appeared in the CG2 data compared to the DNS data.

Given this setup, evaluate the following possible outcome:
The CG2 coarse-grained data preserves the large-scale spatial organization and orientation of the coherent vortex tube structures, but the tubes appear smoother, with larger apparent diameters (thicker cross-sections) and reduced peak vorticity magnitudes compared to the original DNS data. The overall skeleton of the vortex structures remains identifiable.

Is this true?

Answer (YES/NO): NO